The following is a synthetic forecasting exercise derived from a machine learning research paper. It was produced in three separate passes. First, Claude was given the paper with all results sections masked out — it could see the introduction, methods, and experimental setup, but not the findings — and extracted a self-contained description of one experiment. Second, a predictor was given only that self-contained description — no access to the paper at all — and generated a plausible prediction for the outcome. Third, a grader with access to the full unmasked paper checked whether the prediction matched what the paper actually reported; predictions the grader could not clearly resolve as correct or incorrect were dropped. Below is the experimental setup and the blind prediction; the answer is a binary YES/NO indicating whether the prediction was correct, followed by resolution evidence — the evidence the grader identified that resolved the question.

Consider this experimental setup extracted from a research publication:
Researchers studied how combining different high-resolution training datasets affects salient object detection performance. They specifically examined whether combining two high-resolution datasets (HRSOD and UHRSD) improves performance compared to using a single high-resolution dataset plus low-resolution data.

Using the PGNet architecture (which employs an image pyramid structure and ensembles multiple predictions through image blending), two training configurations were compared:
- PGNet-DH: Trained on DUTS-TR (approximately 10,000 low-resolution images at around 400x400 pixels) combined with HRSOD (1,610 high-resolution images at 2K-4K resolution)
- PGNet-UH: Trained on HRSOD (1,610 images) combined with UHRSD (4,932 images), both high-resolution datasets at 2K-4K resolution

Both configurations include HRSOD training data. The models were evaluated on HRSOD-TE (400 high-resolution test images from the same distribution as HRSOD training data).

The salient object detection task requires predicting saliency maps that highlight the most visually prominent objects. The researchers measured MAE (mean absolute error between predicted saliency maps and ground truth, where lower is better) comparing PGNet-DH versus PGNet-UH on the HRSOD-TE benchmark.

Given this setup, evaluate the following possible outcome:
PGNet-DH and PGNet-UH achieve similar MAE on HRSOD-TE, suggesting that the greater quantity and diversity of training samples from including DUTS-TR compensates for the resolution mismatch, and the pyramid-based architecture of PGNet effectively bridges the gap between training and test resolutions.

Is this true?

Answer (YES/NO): YES